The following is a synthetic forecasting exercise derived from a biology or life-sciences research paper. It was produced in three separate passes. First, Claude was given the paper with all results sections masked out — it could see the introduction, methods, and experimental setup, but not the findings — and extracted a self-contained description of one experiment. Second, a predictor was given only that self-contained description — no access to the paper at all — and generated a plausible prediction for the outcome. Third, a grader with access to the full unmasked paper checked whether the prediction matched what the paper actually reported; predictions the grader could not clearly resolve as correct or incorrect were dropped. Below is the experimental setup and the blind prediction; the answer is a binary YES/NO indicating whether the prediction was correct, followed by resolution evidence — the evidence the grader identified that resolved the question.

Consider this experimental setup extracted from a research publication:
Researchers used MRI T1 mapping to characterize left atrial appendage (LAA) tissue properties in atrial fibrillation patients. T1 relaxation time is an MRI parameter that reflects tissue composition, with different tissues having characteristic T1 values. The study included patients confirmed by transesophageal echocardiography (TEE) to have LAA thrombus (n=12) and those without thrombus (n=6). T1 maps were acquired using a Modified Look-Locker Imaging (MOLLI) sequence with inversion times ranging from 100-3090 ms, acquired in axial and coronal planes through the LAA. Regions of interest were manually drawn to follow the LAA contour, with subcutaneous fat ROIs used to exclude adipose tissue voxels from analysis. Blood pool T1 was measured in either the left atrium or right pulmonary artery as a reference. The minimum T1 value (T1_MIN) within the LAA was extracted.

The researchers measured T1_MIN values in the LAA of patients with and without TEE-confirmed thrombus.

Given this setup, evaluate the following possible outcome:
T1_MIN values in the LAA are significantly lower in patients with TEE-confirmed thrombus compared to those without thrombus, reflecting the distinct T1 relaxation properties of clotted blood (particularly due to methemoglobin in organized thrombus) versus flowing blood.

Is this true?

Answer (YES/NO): YES